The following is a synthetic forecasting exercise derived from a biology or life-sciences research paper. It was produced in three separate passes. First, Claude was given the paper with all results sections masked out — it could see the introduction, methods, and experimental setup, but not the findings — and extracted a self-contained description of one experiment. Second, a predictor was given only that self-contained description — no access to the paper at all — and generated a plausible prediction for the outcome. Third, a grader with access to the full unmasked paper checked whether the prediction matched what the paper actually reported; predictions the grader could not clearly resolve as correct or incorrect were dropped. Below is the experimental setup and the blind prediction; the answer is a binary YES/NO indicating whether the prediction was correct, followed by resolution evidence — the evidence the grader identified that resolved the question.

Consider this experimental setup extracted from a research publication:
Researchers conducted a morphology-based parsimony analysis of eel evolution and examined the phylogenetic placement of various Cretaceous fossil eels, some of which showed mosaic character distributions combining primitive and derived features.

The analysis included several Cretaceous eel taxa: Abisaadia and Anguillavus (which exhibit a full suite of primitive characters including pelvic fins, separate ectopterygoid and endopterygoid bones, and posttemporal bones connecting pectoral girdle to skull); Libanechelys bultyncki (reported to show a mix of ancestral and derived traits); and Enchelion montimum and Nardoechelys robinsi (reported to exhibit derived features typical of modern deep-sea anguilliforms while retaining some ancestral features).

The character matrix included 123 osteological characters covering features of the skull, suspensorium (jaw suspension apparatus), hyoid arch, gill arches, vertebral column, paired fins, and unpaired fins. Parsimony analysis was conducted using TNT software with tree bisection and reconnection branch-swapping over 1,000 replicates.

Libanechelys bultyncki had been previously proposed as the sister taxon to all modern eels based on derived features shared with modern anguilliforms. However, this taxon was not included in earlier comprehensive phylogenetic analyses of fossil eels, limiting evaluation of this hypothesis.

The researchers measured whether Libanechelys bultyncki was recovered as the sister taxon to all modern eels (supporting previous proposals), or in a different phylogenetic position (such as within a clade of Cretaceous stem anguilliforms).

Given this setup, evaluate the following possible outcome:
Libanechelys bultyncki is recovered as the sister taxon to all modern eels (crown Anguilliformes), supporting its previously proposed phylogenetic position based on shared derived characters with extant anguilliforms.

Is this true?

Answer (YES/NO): NO